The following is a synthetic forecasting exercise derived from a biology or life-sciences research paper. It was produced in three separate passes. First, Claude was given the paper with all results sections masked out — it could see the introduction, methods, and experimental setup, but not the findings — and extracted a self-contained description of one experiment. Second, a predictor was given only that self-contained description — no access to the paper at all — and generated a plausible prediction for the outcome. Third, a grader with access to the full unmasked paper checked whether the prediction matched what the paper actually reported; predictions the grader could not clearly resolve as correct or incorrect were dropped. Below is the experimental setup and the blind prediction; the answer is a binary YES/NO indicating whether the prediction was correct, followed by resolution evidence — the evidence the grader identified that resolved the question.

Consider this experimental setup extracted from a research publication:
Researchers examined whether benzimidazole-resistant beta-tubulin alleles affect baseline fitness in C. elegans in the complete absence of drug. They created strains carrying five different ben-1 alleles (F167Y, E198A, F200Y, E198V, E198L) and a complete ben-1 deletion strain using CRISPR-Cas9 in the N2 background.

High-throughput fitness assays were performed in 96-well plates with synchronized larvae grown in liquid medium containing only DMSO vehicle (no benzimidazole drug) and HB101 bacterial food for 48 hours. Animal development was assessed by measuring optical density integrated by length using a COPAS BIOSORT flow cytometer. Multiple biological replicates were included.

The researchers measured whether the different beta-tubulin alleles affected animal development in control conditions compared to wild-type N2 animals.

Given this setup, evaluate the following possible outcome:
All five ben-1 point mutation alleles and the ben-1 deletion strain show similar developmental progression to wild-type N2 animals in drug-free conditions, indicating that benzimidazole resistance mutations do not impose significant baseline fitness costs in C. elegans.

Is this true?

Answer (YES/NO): NO